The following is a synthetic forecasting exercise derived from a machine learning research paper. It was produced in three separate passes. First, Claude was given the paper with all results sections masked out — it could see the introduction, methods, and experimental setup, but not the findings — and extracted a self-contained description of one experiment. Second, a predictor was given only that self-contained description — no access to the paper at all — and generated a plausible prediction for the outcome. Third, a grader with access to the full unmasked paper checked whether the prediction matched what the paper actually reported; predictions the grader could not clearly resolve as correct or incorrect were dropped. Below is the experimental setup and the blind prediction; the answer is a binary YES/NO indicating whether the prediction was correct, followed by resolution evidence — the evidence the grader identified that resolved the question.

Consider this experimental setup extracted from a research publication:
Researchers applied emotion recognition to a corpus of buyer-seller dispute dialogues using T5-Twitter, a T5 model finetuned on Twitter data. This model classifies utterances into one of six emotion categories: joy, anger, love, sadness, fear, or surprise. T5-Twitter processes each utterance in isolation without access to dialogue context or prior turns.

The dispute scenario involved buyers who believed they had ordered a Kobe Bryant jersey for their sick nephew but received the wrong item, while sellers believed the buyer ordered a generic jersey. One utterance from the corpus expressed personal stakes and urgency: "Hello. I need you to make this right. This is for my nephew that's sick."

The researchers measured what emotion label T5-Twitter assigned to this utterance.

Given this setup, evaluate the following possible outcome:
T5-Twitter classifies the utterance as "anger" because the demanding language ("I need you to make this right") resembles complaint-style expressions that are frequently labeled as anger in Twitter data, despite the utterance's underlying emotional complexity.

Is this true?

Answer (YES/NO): NO